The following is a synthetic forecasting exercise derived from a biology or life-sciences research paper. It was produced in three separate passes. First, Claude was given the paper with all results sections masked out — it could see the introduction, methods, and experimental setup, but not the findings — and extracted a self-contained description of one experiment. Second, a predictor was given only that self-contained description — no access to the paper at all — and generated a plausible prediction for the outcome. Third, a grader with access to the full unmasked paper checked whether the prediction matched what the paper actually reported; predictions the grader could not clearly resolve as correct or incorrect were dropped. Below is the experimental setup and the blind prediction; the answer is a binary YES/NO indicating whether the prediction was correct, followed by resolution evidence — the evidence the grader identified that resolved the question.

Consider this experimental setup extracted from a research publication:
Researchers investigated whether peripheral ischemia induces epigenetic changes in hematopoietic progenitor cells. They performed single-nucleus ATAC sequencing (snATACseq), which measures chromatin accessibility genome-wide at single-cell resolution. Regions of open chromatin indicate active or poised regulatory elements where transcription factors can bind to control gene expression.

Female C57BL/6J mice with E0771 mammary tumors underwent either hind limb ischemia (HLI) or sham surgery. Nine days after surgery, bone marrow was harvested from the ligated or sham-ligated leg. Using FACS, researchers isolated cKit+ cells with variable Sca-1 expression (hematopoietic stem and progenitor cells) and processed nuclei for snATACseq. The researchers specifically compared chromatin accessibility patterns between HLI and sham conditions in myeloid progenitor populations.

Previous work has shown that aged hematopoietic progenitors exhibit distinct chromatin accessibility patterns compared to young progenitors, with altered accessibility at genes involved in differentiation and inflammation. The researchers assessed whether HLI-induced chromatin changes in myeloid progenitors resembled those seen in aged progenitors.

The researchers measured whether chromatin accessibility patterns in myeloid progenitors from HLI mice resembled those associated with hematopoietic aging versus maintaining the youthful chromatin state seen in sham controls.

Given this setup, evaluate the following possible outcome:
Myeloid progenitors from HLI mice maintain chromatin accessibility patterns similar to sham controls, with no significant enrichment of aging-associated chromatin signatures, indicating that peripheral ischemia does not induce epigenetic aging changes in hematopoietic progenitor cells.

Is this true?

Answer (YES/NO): NO